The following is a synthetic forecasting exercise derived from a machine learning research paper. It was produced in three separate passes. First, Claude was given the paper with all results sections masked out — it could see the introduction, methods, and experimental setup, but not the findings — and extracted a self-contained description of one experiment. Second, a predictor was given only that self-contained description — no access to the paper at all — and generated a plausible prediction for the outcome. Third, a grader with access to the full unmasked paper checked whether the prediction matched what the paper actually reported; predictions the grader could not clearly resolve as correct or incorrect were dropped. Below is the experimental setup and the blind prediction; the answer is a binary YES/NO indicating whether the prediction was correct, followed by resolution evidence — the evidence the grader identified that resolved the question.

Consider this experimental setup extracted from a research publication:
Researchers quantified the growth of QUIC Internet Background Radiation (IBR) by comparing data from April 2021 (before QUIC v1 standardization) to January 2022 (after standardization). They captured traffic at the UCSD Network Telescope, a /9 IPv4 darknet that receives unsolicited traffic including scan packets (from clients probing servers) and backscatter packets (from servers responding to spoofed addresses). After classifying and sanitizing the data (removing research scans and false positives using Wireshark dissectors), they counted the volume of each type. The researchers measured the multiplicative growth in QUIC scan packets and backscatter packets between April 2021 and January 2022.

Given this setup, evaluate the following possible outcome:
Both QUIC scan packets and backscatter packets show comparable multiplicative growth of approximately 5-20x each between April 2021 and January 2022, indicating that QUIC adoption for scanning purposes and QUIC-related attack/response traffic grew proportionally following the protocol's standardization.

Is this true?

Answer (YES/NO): NO